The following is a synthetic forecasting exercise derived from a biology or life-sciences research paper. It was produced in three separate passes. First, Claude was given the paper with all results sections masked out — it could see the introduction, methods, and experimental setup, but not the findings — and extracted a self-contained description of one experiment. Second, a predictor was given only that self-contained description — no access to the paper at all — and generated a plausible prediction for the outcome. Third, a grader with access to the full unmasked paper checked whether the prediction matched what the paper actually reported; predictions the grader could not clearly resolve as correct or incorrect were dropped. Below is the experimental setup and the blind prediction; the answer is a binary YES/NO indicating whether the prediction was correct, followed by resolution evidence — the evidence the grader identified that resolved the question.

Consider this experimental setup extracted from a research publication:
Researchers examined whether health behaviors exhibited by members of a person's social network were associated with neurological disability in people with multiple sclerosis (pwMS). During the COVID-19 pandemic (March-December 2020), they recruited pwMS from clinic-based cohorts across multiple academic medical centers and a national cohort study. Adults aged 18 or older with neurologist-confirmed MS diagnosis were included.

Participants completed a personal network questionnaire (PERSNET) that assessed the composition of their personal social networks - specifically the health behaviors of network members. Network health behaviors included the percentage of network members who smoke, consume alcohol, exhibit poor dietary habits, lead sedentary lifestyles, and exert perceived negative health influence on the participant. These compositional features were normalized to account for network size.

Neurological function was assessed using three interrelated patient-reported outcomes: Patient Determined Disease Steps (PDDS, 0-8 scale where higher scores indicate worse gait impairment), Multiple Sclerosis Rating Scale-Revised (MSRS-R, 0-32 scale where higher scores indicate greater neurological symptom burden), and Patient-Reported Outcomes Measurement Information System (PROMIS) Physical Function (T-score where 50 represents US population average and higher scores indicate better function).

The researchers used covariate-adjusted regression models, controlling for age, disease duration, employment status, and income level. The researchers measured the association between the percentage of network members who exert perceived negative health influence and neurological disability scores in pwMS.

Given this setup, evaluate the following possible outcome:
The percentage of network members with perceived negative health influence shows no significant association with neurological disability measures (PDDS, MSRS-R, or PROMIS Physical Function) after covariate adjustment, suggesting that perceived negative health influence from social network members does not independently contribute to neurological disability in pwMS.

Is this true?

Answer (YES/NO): NO